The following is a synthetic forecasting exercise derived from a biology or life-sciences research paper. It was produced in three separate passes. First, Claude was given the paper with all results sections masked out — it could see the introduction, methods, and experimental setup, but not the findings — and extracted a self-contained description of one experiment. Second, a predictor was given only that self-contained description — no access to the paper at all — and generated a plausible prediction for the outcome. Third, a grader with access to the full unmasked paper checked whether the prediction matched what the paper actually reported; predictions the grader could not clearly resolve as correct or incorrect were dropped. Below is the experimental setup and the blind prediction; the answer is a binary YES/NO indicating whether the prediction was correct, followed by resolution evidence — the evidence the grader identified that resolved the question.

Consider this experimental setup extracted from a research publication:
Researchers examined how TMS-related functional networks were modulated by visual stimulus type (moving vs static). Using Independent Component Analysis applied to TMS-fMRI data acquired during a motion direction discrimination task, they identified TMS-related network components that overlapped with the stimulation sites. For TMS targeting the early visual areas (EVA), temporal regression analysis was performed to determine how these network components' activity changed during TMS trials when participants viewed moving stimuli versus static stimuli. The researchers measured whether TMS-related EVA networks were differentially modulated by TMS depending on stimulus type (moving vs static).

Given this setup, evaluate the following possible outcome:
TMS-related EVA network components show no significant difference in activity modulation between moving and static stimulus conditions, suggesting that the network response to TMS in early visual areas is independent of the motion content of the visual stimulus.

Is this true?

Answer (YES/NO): NO